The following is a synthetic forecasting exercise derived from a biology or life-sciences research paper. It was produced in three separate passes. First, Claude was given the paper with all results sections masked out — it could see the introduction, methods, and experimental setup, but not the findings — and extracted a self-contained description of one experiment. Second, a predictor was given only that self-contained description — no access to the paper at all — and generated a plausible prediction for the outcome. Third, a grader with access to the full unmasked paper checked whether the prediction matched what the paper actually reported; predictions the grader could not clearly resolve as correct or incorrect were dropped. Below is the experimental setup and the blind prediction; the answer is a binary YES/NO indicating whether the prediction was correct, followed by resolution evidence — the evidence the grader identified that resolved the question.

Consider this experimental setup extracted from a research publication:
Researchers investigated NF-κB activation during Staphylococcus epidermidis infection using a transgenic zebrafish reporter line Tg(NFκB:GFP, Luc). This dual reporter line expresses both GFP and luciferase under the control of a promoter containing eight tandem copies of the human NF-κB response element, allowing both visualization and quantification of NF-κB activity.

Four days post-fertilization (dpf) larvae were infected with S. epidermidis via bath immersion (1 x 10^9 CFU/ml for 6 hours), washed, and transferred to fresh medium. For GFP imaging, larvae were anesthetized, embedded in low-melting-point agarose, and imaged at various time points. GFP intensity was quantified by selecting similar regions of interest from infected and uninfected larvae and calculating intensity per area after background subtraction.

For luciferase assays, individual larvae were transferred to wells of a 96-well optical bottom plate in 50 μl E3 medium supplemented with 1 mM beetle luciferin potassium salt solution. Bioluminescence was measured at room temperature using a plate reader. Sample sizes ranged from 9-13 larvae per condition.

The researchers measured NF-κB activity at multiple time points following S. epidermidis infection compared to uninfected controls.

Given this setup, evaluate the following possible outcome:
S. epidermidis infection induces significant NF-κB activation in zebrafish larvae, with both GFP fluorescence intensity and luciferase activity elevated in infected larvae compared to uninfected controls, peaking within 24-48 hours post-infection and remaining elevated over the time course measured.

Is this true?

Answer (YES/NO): YES